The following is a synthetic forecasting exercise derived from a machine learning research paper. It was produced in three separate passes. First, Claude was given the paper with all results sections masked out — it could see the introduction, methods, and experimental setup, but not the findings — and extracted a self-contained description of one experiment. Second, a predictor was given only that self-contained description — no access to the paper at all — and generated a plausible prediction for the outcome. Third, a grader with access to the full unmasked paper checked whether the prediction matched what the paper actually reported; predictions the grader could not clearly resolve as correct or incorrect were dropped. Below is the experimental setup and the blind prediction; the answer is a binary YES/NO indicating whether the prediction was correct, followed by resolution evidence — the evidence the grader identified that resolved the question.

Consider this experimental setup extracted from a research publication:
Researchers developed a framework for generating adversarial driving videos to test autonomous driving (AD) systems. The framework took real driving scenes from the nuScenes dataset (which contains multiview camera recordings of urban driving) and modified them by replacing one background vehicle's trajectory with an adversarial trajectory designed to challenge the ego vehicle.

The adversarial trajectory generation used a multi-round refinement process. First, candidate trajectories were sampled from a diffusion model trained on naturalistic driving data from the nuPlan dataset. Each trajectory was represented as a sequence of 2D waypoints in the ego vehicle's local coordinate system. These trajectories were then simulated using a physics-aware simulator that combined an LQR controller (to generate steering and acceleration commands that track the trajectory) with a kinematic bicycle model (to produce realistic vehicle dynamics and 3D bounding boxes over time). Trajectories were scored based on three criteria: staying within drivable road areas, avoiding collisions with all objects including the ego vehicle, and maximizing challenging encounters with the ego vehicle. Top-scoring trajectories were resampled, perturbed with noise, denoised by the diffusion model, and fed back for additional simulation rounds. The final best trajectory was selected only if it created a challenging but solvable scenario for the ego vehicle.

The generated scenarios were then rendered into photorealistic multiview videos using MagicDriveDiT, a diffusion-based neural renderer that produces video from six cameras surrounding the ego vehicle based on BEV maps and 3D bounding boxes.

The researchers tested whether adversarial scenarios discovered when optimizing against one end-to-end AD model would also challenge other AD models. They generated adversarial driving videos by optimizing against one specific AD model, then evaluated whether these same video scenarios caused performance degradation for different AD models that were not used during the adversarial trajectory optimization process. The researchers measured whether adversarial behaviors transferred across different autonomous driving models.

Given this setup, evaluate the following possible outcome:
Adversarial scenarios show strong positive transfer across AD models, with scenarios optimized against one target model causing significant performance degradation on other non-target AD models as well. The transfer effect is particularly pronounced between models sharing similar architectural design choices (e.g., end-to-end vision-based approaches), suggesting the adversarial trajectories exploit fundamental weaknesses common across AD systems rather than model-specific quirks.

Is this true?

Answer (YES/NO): NO